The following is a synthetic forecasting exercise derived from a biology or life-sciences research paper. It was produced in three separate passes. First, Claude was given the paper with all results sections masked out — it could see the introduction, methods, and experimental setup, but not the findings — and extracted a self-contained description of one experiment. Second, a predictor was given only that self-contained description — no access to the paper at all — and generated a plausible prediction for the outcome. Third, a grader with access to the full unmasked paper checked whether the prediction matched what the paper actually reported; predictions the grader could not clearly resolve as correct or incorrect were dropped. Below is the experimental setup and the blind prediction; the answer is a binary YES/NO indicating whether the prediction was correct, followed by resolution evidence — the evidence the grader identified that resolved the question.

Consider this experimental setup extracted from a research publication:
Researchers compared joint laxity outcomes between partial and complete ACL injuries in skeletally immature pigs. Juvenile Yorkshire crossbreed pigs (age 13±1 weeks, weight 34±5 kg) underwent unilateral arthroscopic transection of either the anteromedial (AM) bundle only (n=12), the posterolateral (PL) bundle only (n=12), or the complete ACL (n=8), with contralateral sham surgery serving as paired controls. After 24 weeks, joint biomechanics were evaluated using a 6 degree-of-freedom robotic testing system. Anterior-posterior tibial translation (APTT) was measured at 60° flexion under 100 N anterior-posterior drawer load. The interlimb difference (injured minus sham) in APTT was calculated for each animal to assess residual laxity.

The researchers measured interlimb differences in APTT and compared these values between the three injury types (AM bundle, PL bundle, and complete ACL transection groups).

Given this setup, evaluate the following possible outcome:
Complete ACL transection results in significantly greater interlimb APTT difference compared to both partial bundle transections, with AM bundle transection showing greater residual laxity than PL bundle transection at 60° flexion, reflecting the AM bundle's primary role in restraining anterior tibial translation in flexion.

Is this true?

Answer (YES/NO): YES